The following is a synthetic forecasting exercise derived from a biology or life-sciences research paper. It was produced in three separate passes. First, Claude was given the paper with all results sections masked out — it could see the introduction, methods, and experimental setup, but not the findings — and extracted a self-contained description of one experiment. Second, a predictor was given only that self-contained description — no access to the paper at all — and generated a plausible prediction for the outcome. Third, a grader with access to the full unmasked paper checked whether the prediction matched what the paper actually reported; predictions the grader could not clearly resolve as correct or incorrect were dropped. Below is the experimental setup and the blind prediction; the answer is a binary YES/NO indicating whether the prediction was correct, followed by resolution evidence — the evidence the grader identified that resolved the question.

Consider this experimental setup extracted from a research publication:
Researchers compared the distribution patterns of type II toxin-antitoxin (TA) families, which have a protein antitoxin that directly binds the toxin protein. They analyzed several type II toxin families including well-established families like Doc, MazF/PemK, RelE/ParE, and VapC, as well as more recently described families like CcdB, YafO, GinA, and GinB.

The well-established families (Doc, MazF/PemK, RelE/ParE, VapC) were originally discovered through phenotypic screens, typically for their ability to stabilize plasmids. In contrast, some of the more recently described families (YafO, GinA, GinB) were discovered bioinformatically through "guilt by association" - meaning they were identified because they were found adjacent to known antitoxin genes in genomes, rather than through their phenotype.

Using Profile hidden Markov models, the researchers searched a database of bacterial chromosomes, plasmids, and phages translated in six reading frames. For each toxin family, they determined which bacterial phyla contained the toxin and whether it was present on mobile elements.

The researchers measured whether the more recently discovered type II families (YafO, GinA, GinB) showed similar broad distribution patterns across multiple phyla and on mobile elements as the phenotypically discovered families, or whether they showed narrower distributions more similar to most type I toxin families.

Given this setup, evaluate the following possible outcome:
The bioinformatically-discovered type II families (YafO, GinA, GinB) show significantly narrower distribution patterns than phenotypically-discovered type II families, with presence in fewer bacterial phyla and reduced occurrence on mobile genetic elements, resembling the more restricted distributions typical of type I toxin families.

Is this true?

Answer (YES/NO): YES